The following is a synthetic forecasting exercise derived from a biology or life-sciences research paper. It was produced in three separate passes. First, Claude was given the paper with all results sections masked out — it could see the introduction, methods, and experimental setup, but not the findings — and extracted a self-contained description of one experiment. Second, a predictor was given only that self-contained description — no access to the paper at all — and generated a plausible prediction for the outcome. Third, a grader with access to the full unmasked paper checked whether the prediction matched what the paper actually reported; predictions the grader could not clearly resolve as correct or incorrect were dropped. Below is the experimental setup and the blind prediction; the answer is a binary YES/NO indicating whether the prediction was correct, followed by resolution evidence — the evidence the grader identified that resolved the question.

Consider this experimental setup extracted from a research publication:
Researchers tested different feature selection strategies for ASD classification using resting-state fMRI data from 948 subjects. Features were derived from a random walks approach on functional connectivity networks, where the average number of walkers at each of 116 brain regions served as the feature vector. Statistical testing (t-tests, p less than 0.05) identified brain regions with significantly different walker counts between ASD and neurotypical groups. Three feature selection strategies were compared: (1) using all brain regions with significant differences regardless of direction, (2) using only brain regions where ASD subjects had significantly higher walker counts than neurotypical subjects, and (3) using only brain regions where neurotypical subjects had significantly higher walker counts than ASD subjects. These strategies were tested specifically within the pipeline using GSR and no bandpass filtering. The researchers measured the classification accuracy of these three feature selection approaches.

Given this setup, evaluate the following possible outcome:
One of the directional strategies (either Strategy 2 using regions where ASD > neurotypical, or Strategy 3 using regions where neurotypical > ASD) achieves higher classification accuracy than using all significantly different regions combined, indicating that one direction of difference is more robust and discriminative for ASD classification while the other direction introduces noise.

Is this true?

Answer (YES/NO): YES